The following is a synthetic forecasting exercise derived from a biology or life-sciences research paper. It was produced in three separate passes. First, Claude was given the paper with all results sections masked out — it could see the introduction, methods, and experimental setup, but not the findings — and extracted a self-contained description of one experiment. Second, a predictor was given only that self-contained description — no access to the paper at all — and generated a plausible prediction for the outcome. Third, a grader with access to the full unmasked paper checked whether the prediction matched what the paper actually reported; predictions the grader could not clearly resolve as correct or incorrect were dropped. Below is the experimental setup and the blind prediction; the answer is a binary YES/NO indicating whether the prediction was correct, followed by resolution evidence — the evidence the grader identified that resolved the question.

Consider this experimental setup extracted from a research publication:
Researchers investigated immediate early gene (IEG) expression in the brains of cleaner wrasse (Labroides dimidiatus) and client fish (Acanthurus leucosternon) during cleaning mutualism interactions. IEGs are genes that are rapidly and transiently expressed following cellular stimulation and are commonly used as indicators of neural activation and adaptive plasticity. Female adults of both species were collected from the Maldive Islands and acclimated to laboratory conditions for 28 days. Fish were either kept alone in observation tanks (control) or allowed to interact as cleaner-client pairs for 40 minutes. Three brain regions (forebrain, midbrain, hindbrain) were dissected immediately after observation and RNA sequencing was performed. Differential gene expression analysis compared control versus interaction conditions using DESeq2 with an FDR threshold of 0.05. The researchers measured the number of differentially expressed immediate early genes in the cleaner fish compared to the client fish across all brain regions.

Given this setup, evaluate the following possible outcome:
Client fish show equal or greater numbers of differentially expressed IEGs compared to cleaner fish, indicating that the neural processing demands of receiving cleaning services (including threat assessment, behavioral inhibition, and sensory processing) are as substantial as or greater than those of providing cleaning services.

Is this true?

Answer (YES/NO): NO